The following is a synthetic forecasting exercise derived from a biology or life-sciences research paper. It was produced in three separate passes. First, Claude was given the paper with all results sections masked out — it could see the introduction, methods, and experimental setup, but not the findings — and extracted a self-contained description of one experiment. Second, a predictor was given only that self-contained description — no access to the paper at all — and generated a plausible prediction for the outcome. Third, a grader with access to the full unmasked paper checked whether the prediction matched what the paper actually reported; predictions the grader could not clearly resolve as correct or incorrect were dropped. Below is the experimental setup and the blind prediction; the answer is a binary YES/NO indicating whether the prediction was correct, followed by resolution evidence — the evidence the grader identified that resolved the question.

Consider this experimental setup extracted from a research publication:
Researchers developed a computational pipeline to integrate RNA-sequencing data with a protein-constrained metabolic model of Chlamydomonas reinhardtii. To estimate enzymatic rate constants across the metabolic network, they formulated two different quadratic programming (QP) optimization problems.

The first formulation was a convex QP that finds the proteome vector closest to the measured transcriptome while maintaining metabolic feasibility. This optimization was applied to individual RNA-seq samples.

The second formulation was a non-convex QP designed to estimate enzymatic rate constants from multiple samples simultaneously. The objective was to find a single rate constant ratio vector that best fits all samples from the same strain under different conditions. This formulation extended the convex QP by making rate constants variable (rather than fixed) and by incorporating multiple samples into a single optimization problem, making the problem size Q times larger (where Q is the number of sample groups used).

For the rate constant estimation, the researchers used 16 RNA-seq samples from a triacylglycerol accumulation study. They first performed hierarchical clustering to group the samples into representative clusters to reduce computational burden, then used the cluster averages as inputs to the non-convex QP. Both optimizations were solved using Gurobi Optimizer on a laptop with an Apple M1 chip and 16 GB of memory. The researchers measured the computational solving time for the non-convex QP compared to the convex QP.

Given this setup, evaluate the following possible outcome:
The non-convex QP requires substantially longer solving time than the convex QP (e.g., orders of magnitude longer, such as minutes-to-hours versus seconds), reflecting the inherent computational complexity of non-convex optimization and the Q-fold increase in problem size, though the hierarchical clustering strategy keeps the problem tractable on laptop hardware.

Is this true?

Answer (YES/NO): YES